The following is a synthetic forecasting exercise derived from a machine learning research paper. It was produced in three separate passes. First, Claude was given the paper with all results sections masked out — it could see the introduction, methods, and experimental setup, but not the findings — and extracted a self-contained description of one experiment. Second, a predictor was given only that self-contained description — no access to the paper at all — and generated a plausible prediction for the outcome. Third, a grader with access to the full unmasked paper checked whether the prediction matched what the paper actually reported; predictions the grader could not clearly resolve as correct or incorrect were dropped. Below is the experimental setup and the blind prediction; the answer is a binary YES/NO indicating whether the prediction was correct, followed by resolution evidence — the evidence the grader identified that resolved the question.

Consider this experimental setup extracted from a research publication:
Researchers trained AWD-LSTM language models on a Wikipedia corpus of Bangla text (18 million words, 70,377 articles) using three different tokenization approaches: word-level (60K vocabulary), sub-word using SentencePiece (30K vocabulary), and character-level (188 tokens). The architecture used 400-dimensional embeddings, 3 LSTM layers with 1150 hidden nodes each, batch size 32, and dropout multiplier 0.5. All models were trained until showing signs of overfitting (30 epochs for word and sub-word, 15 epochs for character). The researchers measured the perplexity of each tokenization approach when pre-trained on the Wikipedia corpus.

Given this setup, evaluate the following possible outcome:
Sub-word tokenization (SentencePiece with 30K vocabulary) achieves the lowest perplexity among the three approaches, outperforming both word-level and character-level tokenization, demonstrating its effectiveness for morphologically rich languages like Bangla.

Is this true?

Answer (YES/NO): NO